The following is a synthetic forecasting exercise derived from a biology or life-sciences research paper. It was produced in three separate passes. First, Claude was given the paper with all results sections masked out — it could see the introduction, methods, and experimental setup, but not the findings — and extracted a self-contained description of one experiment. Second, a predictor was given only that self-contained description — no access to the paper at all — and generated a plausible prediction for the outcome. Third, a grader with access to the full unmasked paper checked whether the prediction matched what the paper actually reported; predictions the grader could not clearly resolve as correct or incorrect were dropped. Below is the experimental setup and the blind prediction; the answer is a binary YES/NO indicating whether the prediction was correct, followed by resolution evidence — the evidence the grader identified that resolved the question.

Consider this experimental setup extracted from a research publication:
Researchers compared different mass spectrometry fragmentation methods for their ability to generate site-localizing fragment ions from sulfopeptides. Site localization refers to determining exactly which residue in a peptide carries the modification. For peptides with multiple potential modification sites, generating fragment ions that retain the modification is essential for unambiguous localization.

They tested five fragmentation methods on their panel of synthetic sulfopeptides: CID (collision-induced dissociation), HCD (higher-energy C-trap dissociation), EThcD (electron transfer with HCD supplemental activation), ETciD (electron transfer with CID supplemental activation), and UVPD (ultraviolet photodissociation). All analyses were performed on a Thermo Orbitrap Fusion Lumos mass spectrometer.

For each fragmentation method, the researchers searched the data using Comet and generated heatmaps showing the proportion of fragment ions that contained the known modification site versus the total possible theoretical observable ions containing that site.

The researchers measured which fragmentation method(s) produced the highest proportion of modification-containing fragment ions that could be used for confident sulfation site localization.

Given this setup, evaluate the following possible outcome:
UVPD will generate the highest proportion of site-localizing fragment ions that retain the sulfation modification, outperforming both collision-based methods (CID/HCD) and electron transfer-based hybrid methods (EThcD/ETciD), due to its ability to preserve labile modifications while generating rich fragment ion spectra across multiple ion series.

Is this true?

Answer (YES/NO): NO